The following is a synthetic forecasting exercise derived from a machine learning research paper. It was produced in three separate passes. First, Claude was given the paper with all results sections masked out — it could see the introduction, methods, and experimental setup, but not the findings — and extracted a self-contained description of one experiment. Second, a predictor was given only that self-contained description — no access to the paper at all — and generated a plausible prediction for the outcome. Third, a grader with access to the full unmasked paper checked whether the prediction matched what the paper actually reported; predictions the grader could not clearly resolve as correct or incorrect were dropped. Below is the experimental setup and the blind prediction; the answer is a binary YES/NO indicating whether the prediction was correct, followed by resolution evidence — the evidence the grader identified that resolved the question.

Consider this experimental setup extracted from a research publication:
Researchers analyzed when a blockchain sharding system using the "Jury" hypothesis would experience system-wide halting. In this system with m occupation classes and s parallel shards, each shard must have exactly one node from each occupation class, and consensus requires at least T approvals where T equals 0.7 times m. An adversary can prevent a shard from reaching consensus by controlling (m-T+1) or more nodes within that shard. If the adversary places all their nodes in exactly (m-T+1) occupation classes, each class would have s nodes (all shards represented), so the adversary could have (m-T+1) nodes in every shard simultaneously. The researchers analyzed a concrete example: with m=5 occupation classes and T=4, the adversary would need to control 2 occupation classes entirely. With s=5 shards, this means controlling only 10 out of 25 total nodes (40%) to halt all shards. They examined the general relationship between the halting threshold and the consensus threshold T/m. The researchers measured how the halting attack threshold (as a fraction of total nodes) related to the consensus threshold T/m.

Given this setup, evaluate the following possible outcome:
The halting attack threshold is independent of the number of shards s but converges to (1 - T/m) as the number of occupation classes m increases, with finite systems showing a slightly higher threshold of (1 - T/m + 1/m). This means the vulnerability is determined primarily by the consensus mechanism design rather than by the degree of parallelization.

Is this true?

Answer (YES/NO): YES